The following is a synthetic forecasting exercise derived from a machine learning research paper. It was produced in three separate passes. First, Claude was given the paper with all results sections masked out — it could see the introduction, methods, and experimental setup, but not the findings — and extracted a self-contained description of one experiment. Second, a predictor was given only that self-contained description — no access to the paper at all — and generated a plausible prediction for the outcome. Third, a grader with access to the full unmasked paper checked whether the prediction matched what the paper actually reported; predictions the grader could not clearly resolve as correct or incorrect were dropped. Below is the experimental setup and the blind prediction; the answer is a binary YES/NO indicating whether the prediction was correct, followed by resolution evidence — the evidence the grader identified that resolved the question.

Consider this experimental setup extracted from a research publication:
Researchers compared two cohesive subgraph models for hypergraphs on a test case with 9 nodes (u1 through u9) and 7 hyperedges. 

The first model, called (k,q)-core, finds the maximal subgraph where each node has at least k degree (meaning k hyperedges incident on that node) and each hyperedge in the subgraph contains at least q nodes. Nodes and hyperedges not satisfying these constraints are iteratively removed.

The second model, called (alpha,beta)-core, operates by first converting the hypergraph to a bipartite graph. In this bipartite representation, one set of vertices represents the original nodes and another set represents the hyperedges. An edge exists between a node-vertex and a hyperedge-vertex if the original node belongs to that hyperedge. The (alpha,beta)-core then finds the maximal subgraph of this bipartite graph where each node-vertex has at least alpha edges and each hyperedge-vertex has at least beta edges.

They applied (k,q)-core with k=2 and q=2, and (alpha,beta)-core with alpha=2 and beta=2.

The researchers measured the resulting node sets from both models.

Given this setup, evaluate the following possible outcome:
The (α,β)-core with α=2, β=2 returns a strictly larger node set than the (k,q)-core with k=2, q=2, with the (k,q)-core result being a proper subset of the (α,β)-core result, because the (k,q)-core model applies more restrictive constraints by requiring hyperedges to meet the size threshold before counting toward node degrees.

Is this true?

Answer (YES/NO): NO